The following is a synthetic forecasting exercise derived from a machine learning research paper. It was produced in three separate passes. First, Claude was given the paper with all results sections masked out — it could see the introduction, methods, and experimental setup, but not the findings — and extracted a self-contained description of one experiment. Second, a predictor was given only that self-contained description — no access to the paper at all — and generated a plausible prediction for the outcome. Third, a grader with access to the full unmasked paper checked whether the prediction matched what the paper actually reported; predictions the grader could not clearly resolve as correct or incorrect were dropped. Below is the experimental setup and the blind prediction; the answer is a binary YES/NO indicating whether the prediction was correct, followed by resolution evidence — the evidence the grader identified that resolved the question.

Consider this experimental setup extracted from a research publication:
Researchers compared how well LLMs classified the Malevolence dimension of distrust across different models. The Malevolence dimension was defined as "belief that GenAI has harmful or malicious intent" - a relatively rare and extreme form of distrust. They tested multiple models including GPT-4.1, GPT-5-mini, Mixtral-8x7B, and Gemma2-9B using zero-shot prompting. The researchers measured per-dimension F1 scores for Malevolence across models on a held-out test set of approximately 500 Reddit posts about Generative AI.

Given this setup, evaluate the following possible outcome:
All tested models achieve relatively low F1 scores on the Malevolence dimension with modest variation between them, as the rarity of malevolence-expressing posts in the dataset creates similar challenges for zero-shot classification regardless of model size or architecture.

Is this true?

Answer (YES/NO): NO